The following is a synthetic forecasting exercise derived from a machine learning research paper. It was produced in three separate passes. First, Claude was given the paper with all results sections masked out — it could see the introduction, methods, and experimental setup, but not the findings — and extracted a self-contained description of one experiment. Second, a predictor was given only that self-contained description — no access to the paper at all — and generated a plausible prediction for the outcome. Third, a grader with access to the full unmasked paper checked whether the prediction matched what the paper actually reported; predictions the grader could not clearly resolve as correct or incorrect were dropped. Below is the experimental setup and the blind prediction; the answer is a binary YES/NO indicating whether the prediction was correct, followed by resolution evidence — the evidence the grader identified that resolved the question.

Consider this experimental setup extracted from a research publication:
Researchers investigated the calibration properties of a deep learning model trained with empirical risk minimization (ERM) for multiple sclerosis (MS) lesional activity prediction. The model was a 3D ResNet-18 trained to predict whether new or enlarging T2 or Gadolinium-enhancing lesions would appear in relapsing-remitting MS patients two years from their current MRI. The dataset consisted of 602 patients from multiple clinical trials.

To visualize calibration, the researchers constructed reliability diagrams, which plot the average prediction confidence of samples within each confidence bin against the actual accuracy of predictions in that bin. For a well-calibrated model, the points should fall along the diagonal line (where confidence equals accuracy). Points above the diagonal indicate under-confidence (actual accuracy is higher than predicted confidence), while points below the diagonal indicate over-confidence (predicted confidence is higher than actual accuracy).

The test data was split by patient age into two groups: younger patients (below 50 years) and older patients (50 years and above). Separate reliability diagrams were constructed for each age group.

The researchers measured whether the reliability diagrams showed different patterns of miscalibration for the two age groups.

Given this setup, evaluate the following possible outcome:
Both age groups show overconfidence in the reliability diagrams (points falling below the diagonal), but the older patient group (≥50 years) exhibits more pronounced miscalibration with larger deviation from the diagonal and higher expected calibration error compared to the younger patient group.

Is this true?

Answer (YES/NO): NO